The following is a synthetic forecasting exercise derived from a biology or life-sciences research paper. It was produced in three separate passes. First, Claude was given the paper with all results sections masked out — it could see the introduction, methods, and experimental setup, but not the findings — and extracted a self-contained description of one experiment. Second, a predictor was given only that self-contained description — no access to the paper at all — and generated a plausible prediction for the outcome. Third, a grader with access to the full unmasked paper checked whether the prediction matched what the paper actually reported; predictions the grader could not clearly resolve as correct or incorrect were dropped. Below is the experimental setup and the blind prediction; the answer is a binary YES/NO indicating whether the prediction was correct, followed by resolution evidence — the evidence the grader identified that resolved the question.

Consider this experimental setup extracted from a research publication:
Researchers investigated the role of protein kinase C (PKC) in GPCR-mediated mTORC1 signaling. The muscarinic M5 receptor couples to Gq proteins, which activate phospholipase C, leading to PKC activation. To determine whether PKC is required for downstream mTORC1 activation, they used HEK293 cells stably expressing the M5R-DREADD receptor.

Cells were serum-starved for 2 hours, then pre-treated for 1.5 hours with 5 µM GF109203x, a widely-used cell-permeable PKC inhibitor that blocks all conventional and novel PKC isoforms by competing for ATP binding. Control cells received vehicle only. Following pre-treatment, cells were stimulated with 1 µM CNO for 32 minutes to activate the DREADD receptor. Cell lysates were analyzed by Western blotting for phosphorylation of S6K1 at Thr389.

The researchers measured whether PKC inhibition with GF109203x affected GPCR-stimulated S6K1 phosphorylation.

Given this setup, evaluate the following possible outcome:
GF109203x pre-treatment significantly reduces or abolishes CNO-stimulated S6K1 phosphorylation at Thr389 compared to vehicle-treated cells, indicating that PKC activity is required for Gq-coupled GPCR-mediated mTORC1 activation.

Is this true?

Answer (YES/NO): YES